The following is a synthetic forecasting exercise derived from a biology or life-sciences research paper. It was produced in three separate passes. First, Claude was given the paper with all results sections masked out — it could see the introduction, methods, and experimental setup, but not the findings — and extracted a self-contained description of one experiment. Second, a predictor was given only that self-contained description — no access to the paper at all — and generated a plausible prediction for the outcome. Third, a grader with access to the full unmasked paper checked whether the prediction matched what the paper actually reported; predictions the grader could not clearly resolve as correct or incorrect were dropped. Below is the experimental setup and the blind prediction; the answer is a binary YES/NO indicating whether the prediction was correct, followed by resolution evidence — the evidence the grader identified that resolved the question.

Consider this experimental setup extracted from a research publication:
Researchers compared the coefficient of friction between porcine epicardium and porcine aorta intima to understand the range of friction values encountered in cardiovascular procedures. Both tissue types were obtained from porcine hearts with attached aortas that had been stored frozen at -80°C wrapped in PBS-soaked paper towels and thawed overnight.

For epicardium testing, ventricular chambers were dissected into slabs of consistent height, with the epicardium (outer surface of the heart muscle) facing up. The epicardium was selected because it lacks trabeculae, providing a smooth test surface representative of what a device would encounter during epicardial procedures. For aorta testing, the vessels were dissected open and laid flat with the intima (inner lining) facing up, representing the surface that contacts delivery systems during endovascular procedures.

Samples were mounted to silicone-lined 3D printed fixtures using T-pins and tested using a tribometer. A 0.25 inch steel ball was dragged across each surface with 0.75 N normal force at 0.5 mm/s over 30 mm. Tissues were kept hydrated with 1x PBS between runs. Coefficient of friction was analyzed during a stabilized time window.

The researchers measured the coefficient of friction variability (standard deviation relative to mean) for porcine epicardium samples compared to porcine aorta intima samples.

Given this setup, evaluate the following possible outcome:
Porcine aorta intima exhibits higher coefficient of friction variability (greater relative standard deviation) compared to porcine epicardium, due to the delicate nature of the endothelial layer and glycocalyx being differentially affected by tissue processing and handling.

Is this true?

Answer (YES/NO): NO